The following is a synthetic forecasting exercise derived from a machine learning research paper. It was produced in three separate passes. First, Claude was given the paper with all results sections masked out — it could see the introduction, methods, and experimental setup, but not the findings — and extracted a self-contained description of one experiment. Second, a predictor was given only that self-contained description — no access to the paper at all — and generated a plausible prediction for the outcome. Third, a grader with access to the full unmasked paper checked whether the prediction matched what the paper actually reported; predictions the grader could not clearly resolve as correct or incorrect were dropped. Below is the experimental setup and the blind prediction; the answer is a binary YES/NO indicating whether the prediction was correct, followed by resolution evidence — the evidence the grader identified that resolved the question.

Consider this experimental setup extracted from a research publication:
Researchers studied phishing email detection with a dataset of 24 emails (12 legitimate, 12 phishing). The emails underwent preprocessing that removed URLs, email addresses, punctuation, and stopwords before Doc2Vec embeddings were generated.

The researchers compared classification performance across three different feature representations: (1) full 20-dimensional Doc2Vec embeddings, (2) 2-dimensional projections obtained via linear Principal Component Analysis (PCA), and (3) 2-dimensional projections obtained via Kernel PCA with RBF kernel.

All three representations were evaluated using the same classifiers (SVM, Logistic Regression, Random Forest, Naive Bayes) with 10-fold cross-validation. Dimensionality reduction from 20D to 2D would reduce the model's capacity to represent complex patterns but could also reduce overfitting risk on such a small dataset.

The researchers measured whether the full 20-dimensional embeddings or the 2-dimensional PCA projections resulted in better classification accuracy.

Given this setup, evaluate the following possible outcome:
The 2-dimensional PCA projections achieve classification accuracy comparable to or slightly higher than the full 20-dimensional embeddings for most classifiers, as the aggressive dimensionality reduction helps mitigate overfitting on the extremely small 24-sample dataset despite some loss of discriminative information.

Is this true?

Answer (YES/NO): NO